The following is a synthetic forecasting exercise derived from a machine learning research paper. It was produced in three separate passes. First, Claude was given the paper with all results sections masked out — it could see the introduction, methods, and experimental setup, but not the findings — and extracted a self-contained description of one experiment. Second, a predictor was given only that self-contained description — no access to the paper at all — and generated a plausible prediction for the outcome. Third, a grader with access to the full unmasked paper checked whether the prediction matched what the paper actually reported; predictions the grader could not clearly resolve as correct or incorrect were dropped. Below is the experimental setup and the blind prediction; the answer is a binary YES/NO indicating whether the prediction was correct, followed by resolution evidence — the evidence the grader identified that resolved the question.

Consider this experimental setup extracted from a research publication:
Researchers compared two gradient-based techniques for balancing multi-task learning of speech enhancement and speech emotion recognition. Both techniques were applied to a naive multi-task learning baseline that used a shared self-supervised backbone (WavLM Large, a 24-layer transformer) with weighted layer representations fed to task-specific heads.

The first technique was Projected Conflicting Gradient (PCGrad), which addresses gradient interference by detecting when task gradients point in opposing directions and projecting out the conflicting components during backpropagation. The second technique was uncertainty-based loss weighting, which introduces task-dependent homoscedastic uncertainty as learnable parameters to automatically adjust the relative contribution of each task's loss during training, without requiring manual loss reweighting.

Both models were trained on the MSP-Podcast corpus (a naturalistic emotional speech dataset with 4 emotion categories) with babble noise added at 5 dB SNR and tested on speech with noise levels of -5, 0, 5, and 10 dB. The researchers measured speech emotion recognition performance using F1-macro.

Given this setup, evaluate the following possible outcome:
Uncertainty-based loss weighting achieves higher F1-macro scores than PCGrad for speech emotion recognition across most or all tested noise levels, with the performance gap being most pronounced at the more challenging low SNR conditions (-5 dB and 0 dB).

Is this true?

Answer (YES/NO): YES